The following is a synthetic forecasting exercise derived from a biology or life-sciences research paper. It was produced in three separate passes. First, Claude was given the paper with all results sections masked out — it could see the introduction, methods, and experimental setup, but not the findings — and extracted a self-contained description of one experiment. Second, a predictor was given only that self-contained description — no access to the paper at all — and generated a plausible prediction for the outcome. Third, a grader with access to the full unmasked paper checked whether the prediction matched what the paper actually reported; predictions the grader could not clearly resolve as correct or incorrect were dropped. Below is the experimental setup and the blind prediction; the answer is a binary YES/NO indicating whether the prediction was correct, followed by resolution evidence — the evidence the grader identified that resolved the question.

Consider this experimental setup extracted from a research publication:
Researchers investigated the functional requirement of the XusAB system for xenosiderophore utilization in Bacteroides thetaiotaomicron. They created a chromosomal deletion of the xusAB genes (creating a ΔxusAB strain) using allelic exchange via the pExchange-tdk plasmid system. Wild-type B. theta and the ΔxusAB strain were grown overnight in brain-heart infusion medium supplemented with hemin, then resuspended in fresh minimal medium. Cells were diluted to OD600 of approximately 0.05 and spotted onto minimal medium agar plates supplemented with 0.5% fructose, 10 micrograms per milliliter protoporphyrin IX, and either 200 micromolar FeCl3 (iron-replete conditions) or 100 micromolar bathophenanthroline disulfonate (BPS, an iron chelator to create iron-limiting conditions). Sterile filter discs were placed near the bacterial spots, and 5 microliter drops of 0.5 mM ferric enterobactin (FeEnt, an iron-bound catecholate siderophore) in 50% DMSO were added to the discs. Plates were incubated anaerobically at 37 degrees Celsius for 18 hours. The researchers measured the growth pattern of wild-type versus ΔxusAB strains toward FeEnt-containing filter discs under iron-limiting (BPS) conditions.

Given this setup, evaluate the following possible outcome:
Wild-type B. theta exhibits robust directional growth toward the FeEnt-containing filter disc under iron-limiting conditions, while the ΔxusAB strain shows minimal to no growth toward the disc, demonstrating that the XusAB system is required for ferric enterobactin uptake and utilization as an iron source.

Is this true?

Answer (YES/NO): YES